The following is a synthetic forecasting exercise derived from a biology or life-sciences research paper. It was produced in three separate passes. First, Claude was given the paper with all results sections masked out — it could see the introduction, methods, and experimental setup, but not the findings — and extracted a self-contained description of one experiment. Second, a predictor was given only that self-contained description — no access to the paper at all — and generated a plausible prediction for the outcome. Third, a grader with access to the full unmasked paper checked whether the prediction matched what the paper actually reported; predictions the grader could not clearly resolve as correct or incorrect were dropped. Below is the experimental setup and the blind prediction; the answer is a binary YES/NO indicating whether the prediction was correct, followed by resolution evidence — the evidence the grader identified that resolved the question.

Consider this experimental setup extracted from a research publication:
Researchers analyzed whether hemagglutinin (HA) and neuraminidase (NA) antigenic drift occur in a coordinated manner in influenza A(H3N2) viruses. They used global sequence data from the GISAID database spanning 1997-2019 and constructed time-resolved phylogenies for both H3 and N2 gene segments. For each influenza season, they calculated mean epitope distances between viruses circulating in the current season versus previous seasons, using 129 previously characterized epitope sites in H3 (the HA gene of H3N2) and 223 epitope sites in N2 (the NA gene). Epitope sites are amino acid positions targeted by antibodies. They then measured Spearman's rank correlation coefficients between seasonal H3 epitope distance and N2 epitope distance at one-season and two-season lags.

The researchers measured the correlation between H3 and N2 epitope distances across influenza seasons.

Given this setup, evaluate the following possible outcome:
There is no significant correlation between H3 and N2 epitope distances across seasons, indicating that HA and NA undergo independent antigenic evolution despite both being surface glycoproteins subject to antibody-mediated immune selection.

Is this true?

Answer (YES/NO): YES